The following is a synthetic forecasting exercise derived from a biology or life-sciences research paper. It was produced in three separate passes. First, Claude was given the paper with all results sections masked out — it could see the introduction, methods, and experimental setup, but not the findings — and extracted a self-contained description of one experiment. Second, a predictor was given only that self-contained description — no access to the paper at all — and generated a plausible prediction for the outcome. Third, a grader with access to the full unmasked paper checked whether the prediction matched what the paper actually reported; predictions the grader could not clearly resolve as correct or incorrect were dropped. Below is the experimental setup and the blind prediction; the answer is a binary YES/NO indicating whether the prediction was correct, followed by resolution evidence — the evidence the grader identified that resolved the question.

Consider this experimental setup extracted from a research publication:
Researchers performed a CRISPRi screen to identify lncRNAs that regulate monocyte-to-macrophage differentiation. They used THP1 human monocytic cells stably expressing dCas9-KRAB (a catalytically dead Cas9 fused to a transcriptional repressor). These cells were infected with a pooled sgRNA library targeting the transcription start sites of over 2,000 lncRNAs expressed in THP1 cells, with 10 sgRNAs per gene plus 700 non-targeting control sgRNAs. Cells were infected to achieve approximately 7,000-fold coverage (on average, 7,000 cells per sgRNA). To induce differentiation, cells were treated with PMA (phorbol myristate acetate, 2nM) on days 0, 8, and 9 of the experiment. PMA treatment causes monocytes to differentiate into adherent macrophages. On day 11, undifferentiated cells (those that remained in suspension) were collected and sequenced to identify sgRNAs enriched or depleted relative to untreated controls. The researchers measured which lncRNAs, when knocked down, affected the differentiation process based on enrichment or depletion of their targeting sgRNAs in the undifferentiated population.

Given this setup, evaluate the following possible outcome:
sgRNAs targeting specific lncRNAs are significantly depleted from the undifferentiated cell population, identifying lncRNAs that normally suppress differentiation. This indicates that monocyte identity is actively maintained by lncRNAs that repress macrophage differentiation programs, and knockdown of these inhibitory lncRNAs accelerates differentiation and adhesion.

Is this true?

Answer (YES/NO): NO